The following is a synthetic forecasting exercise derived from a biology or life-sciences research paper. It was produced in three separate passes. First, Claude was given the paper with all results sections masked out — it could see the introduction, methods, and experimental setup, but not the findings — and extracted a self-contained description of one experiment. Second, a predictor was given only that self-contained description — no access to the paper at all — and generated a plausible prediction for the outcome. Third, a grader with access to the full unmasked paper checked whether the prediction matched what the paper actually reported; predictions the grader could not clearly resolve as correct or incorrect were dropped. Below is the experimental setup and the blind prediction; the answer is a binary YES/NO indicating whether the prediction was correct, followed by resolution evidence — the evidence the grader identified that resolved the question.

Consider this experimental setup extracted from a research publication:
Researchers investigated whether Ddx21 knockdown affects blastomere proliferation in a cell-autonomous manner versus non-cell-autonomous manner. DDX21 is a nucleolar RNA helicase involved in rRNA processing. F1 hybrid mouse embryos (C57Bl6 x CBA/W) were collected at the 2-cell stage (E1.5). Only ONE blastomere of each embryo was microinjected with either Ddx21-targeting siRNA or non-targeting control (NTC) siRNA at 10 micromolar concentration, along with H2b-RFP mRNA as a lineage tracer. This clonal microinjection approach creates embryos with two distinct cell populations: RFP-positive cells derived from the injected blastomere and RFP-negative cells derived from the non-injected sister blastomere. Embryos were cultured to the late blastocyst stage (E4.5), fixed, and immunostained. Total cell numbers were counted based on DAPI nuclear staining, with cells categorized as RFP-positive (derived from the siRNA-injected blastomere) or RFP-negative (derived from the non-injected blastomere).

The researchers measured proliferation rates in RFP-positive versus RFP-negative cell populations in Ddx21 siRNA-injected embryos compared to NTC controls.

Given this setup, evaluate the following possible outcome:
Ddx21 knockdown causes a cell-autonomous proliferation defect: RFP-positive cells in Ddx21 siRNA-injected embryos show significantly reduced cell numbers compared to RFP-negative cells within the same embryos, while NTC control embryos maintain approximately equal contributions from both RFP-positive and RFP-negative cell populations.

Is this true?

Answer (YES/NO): YES